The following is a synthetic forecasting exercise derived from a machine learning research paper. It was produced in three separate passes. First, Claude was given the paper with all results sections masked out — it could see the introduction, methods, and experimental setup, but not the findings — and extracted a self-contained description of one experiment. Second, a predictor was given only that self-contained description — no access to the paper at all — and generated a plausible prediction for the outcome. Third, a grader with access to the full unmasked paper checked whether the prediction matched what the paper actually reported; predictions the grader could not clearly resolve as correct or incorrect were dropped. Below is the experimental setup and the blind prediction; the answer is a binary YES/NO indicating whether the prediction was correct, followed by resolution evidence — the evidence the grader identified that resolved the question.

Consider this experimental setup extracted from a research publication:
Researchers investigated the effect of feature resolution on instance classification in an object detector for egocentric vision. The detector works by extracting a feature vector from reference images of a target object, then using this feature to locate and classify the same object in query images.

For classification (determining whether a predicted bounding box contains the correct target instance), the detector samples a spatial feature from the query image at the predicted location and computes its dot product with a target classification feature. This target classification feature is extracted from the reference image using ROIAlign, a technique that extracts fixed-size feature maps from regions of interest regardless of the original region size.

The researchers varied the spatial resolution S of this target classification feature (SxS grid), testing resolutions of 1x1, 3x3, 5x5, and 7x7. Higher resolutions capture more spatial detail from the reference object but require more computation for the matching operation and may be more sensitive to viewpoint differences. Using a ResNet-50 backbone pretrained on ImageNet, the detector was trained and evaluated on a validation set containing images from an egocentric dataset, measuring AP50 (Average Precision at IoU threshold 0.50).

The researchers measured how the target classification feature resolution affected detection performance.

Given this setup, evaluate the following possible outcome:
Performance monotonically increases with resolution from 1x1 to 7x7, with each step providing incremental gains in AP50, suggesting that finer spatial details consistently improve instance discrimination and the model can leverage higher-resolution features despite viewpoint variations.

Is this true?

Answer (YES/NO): NO